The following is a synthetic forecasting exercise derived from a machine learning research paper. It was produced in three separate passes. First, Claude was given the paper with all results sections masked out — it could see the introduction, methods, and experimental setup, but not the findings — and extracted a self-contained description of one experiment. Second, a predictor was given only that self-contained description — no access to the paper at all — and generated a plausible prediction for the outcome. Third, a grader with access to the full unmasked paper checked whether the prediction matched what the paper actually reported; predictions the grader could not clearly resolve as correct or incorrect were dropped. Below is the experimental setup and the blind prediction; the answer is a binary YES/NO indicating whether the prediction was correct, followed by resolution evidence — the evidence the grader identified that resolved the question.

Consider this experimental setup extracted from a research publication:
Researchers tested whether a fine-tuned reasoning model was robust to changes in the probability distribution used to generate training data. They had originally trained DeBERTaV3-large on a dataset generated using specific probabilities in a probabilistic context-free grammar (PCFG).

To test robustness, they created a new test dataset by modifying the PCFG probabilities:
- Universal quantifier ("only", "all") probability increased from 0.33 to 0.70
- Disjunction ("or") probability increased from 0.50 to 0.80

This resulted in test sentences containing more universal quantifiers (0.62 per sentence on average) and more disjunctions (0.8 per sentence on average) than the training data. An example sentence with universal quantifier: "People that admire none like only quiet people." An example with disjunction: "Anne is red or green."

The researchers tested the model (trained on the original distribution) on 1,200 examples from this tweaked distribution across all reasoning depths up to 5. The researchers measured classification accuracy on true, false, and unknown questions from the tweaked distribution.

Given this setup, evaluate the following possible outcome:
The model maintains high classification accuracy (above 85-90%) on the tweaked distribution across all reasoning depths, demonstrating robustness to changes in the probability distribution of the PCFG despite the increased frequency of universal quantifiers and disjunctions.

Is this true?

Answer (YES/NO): YES